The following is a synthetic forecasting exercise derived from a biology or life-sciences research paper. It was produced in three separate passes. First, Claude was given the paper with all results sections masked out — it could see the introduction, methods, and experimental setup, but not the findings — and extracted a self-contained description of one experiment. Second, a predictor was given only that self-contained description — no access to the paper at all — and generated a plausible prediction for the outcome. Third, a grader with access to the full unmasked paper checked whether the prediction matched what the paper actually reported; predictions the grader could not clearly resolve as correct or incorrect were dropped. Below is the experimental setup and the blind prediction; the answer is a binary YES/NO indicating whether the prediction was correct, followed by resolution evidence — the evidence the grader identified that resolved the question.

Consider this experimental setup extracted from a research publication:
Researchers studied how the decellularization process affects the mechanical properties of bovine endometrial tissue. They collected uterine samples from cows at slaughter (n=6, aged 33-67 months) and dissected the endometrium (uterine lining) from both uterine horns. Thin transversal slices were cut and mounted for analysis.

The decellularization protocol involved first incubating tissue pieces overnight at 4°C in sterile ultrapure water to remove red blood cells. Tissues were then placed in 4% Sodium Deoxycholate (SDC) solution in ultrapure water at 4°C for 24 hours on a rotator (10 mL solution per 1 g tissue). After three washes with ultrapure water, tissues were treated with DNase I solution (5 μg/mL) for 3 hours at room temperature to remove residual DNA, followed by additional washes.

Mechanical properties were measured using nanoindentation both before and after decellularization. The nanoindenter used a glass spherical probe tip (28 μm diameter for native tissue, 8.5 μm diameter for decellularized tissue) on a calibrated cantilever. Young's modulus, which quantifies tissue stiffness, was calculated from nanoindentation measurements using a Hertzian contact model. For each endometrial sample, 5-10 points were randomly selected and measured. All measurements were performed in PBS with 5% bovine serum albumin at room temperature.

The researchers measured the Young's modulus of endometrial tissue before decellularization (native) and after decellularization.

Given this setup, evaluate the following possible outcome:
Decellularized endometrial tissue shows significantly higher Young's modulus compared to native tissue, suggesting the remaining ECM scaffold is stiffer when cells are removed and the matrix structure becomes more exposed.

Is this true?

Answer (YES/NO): NO